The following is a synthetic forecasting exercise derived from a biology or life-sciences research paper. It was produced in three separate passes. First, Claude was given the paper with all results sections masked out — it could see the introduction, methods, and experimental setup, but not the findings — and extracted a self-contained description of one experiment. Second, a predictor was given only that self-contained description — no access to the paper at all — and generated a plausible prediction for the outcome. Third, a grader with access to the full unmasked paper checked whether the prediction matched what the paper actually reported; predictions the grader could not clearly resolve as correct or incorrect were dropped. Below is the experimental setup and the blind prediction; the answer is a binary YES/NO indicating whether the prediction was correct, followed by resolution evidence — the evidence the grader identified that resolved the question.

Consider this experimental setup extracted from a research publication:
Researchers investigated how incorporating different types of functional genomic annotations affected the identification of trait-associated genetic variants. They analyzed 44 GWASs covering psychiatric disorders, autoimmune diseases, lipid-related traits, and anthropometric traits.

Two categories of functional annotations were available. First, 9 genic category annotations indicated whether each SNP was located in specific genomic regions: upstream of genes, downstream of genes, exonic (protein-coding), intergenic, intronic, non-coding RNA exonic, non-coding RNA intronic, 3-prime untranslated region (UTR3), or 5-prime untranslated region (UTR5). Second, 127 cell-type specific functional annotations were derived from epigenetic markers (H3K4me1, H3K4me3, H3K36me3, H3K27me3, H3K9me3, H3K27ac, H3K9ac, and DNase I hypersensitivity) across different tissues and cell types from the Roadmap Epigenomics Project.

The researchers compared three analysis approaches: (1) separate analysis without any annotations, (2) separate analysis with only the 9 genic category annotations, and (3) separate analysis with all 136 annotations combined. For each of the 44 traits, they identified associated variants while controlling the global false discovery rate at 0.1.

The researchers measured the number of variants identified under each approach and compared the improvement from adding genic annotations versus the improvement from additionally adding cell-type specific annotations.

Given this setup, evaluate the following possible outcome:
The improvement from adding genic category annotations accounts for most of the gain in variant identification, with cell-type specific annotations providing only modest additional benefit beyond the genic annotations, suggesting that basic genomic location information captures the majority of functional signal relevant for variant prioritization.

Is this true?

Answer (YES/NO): NO